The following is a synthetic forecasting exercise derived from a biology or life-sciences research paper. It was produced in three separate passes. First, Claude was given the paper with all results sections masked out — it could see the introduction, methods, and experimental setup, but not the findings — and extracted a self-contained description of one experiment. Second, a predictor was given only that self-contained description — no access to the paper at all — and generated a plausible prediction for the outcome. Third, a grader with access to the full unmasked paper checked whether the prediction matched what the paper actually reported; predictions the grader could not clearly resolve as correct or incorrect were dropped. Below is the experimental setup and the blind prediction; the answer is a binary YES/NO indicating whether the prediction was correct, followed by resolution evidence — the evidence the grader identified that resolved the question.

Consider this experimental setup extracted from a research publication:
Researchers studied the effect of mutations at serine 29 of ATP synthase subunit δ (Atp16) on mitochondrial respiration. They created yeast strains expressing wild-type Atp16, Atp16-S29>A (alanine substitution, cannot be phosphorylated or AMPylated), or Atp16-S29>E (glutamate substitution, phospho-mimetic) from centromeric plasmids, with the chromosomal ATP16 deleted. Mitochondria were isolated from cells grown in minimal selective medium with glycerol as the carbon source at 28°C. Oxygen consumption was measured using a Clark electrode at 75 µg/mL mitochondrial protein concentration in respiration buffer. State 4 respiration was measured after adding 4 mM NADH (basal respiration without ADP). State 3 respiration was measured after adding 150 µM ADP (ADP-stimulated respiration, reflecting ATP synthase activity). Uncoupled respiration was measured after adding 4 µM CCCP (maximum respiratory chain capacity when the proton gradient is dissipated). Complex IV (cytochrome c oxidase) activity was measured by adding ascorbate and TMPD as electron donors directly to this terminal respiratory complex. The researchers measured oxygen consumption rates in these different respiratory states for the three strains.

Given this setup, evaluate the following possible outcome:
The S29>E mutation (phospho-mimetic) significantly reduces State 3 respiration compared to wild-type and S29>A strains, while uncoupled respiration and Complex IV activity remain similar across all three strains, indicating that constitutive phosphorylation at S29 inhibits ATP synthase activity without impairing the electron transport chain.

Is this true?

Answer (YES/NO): NO